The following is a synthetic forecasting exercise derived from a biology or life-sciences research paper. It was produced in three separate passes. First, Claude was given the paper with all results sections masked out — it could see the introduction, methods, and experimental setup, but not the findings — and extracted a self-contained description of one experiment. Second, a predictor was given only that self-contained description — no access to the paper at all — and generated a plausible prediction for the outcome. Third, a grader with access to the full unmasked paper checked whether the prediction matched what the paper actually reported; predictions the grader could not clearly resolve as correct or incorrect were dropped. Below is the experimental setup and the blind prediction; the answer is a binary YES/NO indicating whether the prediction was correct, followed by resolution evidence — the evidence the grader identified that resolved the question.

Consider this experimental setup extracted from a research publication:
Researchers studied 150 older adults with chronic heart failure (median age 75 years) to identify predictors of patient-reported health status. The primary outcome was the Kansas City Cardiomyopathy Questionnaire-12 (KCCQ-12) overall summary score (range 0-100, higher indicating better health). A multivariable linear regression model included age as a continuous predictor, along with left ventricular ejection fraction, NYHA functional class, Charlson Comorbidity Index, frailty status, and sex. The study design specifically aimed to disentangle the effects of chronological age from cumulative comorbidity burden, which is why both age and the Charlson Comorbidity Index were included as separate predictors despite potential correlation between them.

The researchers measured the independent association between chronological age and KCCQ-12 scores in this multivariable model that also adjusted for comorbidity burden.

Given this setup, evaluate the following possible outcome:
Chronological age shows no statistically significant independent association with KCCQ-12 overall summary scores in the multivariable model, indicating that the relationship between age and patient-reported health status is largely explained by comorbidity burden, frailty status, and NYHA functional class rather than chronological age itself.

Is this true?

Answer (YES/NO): YES